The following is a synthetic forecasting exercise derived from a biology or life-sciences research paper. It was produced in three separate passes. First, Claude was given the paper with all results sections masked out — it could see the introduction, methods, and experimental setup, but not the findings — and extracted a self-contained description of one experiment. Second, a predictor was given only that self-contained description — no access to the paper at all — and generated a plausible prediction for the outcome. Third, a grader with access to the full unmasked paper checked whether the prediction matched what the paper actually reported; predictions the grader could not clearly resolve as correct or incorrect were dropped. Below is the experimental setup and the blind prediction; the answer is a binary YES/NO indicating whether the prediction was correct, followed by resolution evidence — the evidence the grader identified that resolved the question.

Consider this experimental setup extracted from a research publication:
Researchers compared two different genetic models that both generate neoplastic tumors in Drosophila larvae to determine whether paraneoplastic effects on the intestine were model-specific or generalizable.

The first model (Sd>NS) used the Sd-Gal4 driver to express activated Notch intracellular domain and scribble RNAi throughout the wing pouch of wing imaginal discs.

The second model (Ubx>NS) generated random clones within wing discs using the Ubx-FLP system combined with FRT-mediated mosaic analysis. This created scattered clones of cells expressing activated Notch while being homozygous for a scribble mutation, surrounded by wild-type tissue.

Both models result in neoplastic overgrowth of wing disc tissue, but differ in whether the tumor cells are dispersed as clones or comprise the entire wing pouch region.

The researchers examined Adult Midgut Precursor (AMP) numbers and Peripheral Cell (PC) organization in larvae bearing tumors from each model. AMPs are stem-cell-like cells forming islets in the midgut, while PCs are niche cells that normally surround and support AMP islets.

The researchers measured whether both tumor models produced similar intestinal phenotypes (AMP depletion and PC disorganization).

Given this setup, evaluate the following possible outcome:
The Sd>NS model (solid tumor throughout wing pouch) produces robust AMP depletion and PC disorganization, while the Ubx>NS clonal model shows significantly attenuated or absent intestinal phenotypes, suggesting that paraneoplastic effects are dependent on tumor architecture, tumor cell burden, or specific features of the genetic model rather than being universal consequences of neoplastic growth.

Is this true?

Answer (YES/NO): NO